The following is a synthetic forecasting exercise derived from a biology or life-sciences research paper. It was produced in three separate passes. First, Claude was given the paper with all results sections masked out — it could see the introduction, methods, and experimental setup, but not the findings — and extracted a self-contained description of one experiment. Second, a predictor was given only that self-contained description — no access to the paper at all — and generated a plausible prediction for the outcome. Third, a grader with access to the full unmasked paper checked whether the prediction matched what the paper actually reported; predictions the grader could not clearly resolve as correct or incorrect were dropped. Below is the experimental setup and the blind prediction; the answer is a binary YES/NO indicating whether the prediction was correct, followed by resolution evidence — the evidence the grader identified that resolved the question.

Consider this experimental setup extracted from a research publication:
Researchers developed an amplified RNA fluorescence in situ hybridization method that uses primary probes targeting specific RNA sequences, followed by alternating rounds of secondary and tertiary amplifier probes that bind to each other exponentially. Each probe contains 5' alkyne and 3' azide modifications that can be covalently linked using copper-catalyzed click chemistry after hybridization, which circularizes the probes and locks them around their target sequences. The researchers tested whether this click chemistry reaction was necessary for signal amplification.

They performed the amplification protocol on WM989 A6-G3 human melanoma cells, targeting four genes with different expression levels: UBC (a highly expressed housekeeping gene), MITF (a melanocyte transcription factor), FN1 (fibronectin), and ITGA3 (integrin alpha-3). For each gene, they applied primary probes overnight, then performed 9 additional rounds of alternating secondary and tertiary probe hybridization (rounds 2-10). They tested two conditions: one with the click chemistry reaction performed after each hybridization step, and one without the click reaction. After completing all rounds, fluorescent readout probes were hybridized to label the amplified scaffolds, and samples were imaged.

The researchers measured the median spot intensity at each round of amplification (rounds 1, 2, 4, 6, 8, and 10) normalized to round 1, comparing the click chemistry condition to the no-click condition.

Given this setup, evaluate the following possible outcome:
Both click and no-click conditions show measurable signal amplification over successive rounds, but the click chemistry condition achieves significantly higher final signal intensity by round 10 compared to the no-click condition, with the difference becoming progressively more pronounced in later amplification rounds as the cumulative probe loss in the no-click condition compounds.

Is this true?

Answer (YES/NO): NO